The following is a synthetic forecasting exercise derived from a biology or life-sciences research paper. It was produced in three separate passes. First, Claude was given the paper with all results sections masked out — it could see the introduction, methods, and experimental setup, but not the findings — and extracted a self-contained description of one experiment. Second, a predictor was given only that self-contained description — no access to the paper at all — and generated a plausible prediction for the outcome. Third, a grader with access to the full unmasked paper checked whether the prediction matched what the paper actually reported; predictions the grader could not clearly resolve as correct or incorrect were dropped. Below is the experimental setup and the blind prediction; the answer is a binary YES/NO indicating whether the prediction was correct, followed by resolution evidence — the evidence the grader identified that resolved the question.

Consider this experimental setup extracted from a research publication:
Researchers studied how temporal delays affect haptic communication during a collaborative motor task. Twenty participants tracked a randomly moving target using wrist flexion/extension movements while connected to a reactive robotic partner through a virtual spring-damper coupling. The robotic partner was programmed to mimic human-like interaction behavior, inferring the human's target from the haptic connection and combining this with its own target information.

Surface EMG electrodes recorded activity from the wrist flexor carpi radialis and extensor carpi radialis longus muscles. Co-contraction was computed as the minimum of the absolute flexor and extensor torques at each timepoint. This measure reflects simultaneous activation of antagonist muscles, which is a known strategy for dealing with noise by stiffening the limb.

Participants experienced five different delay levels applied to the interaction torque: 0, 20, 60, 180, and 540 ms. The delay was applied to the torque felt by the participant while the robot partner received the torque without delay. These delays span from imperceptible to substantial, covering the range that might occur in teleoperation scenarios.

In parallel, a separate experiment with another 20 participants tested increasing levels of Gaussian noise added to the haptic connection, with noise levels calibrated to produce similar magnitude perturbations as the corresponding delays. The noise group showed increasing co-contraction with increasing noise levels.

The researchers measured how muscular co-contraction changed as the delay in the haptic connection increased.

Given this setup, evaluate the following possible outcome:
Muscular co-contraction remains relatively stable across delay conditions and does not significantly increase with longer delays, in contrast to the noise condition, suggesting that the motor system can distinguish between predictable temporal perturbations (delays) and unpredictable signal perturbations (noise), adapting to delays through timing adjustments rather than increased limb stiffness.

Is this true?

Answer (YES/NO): NO